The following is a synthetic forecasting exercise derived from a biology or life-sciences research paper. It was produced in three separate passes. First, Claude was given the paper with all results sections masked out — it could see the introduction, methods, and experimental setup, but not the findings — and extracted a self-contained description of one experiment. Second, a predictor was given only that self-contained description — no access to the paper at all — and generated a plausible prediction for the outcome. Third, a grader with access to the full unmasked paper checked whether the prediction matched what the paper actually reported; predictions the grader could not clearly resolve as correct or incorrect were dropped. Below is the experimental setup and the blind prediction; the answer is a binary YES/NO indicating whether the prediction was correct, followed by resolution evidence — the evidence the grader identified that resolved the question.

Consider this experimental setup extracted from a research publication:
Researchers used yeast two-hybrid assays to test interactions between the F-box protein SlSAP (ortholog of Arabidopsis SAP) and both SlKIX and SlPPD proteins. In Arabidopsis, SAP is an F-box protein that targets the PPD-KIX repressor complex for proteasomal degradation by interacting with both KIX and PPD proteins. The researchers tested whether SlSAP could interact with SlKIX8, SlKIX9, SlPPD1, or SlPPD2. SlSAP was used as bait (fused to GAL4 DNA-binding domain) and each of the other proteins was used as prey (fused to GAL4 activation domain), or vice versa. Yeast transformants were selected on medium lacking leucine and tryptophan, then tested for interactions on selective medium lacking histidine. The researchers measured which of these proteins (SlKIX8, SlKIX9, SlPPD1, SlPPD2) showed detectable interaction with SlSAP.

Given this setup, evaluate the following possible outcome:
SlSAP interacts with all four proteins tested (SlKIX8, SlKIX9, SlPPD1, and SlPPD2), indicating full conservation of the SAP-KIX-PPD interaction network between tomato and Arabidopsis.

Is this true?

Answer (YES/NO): NO